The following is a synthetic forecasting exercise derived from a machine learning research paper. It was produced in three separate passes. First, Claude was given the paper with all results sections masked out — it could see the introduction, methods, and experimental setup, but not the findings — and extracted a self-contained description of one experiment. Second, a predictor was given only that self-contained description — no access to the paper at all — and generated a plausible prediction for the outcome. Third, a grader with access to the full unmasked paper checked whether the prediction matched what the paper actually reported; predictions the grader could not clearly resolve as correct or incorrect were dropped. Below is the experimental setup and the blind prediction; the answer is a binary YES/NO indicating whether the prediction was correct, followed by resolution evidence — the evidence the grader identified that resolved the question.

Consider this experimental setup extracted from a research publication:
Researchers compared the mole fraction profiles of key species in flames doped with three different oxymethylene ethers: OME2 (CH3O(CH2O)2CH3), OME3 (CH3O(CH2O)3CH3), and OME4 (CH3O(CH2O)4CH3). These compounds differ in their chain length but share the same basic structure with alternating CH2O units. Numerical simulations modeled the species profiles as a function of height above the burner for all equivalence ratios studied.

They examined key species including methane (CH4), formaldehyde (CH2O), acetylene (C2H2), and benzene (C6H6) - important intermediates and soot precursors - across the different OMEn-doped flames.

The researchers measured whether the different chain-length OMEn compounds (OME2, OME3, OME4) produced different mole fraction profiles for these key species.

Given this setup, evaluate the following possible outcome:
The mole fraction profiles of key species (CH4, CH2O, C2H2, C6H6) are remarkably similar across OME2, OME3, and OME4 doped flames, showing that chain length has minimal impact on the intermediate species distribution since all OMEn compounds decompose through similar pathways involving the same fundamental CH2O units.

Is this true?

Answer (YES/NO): YES